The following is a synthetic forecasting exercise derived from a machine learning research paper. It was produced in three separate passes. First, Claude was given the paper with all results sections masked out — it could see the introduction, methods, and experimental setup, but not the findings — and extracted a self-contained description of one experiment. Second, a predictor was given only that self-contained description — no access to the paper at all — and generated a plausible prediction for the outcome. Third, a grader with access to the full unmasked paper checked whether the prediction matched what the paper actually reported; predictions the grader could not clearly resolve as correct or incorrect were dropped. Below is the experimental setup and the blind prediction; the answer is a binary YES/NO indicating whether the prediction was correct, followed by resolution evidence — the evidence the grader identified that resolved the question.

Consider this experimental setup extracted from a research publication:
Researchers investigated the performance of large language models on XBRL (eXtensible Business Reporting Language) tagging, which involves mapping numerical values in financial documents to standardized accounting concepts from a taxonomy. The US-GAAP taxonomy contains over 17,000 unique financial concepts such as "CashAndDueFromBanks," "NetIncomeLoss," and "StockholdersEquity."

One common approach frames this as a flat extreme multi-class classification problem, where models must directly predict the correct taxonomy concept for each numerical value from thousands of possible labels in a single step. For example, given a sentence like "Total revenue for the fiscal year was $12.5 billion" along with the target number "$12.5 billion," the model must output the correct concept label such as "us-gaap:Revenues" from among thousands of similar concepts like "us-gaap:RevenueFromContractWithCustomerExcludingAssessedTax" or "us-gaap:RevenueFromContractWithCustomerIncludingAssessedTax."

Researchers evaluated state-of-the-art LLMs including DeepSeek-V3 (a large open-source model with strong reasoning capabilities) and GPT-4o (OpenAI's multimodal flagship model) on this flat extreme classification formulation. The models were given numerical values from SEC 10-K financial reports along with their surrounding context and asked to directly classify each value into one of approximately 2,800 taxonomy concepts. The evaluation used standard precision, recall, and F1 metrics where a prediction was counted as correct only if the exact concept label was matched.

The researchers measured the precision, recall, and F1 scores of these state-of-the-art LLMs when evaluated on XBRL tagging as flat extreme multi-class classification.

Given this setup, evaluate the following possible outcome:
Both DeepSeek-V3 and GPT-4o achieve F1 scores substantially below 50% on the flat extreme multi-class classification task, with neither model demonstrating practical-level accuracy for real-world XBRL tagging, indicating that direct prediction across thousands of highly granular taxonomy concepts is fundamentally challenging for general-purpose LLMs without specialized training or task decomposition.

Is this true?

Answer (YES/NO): YES